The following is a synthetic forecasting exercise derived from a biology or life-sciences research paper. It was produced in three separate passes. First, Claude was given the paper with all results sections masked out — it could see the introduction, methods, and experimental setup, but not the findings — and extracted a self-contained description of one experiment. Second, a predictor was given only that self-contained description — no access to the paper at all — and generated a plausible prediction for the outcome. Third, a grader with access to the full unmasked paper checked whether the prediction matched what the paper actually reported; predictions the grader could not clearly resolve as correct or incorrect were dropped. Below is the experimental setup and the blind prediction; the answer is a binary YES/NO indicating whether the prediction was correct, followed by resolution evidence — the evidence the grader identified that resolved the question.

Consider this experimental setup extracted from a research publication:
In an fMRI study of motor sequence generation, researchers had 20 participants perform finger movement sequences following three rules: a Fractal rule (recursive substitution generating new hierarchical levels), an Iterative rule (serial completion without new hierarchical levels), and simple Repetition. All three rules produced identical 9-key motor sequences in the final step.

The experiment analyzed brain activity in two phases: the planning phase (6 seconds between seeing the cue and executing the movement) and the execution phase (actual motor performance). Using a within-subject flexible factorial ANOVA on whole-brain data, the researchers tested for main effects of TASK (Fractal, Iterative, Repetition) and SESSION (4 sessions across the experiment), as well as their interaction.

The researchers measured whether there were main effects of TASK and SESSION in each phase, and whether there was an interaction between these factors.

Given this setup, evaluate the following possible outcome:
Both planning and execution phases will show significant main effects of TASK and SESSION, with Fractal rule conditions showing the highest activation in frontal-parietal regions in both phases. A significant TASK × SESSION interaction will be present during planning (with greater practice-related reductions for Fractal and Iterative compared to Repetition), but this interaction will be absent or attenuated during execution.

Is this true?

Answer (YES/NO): NO